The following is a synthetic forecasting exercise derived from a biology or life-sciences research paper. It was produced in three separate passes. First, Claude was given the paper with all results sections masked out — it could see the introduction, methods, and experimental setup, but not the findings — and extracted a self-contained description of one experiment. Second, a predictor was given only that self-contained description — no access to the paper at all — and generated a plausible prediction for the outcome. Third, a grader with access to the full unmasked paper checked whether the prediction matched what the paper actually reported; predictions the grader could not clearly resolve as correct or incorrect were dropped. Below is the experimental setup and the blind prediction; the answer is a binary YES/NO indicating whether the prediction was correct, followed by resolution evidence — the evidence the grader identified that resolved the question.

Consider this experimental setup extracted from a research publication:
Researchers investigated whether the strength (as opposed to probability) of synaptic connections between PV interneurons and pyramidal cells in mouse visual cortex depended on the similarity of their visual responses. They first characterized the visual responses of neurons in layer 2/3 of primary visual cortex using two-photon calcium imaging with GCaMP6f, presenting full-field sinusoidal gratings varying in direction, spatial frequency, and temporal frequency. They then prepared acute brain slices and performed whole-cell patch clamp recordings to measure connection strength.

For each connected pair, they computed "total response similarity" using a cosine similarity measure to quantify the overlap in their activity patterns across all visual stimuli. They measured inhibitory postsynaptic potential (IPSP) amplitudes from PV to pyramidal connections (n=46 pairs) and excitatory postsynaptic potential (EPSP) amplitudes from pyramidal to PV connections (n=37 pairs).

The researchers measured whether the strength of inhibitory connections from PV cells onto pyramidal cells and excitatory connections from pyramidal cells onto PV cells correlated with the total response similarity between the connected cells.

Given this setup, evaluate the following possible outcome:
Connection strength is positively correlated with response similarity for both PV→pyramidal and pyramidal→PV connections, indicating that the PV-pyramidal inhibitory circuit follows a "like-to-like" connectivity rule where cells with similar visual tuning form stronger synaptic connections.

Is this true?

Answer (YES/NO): YES